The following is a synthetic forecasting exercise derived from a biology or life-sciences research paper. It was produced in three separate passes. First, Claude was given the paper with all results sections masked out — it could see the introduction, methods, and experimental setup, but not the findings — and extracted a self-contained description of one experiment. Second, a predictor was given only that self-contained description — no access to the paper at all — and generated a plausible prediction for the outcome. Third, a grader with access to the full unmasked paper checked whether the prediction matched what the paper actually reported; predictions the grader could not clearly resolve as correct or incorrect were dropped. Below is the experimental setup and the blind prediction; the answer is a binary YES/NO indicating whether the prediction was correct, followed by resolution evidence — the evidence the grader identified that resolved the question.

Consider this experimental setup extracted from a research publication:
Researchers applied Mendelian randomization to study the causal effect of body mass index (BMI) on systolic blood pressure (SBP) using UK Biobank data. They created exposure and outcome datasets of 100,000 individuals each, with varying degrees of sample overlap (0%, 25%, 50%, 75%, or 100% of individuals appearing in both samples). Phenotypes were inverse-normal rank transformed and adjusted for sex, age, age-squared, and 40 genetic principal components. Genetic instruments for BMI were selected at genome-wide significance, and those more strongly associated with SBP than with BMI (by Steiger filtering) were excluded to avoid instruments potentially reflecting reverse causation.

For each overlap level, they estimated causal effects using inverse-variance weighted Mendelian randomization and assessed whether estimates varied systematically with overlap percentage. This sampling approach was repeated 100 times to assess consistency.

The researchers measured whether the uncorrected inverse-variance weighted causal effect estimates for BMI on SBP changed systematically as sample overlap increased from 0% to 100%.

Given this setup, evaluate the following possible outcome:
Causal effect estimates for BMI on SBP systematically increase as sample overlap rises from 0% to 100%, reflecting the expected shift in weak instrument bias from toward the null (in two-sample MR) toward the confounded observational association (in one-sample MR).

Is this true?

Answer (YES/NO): YES